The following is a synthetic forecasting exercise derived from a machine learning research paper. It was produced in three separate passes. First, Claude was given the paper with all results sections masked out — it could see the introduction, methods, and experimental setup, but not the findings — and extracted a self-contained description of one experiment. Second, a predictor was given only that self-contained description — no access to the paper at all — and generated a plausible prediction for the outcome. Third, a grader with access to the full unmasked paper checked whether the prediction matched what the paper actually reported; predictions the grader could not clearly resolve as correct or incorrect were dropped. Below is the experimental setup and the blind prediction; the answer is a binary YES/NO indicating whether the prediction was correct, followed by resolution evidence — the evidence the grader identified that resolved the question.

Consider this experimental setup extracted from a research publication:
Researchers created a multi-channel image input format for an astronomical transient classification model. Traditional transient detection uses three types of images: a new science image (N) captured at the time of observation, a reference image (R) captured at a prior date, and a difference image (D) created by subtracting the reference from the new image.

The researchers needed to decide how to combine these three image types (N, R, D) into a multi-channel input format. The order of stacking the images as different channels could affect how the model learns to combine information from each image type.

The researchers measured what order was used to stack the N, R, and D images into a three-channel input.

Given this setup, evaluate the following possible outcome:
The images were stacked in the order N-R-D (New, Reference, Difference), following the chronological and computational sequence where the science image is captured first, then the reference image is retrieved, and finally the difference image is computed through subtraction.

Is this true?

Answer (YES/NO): YES